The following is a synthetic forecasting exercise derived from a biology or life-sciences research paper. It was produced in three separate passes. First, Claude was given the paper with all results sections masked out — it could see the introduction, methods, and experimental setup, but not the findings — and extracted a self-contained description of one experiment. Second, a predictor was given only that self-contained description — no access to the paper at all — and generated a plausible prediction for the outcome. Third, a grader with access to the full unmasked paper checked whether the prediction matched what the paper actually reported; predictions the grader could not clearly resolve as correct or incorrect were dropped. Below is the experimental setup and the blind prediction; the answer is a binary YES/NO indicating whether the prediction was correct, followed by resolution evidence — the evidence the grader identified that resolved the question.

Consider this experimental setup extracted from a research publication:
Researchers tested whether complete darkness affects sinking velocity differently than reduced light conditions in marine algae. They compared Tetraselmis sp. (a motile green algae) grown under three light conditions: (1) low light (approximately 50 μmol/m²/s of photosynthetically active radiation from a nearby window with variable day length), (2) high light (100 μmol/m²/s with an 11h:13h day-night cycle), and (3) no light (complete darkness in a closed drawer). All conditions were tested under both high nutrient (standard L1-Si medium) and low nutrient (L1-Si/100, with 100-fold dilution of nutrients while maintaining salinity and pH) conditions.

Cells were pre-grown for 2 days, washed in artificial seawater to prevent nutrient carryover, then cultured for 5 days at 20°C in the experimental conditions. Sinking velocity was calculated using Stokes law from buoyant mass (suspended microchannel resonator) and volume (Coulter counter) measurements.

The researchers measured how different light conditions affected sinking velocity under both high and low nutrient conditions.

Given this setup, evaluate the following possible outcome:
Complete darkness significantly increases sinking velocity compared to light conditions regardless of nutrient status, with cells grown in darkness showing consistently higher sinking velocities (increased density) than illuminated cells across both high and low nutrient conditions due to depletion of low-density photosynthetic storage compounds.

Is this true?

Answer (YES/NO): NO